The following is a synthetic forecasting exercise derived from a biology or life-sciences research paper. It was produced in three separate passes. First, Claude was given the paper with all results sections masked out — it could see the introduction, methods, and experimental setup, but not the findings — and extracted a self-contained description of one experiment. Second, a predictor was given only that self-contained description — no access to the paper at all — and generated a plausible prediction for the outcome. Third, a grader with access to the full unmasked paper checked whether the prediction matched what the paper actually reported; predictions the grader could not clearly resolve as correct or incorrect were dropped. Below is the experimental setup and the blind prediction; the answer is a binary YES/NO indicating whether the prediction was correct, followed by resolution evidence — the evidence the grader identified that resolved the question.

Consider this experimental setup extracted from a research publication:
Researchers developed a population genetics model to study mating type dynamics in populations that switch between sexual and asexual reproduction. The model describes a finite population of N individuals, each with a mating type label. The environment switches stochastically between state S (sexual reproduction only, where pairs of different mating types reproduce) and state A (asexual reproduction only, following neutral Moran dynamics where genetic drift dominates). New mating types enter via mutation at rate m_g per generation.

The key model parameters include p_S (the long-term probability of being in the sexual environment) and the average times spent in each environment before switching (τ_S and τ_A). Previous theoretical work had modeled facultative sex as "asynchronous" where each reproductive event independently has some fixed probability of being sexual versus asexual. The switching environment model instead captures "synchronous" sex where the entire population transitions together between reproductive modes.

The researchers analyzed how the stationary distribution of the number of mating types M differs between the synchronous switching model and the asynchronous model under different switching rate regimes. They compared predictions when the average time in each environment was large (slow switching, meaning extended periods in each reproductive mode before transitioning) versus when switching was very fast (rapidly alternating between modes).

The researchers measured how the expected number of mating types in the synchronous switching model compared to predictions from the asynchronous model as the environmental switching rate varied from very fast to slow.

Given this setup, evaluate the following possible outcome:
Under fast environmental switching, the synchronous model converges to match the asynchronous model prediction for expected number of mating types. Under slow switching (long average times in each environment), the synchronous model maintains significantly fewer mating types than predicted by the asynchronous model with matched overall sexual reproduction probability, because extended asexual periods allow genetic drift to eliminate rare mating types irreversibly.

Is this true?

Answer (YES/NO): YES